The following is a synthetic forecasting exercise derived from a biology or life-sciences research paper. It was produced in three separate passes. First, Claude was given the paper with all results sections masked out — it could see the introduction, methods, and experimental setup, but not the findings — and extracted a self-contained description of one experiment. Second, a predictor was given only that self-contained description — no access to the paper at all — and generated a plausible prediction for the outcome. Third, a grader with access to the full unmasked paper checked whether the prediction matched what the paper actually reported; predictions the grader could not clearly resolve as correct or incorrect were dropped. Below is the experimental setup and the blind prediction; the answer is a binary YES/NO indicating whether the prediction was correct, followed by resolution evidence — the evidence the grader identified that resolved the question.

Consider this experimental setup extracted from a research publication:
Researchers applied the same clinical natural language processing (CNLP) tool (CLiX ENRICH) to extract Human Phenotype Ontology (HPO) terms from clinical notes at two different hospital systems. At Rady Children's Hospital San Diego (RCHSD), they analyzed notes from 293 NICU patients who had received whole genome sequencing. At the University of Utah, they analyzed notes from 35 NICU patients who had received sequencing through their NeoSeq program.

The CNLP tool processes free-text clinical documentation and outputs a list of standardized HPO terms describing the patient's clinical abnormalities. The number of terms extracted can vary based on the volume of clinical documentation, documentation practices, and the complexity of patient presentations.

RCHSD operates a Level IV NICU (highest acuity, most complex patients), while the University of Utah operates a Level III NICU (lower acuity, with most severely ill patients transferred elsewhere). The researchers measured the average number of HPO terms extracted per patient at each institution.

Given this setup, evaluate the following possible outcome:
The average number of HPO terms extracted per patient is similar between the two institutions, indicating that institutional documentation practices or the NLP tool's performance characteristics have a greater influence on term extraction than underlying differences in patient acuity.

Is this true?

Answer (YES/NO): NO